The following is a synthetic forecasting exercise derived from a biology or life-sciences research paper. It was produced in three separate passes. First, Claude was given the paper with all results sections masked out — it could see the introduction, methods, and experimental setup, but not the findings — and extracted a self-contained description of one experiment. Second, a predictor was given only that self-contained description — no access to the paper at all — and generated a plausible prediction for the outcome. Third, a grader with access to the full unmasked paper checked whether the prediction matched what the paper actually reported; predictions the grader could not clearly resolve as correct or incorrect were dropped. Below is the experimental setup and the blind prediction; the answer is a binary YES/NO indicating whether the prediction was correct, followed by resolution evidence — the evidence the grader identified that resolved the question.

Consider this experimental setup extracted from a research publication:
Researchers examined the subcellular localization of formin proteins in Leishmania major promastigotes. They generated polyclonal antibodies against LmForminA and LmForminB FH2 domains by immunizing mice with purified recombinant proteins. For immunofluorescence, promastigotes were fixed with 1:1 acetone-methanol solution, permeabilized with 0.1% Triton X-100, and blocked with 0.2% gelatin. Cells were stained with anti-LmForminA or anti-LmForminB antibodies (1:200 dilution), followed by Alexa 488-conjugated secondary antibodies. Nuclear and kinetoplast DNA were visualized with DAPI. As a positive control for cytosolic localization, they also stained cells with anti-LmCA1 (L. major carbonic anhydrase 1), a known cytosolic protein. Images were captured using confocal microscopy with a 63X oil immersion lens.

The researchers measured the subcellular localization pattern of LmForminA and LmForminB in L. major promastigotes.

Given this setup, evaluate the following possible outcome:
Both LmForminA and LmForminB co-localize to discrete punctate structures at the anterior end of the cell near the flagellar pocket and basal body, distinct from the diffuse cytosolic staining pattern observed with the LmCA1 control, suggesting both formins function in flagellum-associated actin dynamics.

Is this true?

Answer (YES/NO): NO